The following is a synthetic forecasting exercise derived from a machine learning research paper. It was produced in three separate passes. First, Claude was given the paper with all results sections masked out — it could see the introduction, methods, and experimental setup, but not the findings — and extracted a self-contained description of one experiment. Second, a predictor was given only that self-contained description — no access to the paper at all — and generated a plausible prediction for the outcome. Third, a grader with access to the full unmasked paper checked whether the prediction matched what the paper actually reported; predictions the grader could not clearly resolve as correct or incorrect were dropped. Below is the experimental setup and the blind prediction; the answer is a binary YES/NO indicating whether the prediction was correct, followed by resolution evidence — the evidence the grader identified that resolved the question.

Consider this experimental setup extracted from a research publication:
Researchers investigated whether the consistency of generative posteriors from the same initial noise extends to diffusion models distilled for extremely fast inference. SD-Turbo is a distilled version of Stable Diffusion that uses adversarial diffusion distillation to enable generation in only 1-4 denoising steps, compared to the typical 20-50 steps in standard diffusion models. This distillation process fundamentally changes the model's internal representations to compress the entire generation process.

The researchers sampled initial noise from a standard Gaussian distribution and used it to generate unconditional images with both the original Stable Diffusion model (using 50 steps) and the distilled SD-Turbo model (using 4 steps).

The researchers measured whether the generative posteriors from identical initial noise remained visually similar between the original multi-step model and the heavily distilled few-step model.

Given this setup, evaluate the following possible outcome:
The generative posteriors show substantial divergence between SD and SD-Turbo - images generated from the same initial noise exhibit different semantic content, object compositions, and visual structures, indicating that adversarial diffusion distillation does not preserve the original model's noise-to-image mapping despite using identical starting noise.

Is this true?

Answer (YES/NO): NO